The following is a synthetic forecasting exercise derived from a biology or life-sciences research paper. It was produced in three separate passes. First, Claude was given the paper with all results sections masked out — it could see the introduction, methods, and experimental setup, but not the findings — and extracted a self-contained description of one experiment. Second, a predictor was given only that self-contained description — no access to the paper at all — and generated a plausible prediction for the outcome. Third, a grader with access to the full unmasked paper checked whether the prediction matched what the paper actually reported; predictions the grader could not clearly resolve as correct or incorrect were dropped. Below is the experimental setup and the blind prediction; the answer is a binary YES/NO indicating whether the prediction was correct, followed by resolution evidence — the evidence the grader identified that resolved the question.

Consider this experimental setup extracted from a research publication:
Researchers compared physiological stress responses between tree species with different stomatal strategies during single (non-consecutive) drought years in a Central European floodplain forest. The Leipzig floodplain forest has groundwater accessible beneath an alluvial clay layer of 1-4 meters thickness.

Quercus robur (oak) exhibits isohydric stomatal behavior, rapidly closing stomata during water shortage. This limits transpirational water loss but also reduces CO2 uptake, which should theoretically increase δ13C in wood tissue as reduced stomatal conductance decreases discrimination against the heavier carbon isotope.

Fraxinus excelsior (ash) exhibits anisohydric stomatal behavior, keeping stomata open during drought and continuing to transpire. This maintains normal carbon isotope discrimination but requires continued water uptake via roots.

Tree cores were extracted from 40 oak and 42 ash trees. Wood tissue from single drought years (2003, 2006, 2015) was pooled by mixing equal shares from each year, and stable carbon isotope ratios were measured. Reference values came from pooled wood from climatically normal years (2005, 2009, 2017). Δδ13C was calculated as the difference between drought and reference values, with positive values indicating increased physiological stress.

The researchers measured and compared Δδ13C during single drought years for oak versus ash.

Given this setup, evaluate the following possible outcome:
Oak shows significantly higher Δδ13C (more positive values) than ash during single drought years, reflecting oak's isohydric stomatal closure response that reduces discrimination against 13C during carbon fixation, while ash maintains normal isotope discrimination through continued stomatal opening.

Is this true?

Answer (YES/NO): NO